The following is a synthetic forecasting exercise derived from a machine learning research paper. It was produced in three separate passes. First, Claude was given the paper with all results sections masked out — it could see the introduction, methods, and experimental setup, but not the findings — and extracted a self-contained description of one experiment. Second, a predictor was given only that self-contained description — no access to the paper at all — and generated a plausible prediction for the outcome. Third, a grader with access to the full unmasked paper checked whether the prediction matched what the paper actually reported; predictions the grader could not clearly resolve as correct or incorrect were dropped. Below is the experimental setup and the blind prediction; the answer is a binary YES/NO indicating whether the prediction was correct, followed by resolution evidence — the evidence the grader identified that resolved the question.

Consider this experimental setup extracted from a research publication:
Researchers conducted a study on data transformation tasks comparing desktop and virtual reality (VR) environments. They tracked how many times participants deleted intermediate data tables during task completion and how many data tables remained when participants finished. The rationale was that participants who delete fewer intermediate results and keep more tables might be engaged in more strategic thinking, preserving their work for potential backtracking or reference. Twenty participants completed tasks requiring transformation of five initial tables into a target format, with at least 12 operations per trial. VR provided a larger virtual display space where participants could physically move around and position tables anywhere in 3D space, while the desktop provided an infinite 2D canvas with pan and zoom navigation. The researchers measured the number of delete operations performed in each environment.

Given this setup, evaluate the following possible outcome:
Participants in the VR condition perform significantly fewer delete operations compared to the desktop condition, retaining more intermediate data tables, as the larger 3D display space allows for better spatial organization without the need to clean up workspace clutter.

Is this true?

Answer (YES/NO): YES